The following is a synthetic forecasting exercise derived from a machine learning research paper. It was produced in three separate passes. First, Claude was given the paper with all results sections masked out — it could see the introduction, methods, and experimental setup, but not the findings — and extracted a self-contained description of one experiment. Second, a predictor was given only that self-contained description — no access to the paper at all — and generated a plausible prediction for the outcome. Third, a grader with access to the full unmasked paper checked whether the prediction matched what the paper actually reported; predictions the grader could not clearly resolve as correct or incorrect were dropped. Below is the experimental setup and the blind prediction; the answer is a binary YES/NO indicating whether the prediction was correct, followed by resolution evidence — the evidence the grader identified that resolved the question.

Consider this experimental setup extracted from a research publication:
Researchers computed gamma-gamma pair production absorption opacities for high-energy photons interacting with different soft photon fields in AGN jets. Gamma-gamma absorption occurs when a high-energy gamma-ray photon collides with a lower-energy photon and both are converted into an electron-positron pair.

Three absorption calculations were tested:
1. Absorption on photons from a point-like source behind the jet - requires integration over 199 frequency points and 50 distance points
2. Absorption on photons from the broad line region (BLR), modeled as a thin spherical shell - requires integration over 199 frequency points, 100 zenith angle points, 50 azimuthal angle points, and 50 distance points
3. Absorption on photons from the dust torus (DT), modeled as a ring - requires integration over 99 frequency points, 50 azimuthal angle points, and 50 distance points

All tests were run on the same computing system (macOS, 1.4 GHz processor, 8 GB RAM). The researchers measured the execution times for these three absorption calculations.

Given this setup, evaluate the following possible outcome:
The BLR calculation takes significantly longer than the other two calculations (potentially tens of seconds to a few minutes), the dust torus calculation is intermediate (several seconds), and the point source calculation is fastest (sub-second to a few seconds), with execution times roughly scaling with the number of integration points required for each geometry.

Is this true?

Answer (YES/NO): NO